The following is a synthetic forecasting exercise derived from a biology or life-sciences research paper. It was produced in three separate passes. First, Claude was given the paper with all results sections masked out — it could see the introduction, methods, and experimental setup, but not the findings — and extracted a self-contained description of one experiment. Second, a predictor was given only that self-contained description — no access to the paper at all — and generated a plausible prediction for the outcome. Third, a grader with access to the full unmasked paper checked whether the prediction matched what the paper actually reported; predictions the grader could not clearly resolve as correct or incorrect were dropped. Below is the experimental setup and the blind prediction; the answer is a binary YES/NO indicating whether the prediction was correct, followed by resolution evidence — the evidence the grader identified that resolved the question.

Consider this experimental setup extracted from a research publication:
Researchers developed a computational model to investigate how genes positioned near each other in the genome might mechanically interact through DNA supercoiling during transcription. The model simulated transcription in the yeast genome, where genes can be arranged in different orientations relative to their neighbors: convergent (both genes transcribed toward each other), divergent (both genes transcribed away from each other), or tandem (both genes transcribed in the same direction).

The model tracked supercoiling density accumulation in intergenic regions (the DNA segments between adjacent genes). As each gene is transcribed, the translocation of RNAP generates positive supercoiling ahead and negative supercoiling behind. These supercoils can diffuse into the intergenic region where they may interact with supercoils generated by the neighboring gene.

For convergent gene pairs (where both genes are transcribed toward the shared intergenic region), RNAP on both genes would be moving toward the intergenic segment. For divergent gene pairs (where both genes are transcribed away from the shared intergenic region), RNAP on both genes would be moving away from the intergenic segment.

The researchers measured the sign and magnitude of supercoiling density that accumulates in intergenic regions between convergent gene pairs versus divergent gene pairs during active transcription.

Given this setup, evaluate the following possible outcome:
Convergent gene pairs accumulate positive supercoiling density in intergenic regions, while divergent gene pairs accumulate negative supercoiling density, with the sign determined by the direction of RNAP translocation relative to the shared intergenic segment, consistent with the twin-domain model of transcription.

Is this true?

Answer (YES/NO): NO